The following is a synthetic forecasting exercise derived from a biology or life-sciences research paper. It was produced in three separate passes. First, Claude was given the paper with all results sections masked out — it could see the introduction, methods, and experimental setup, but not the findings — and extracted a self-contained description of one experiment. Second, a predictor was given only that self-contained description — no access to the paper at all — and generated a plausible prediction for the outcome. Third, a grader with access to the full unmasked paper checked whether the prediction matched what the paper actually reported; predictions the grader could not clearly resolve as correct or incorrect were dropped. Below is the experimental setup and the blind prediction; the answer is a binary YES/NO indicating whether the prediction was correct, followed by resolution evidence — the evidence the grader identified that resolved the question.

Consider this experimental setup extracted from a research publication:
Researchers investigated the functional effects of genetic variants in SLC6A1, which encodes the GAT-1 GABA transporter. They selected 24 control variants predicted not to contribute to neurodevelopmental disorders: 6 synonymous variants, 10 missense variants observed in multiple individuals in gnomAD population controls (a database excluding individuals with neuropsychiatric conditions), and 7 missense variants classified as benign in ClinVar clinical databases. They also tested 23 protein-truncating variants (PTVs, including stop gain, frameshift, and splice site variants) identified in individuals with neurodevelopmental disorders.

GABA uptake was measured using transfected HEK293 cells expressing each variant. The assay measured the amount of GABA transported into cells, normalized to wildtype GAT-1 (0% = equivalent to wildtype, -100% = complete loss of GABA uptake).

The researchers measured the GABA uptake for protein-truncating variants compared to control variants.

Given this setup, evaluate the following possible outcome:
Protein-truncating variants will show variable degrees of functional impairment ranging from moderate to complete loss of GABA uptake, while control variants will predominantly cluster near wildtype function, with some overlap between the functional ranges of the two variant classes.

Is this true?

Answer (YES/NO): NO